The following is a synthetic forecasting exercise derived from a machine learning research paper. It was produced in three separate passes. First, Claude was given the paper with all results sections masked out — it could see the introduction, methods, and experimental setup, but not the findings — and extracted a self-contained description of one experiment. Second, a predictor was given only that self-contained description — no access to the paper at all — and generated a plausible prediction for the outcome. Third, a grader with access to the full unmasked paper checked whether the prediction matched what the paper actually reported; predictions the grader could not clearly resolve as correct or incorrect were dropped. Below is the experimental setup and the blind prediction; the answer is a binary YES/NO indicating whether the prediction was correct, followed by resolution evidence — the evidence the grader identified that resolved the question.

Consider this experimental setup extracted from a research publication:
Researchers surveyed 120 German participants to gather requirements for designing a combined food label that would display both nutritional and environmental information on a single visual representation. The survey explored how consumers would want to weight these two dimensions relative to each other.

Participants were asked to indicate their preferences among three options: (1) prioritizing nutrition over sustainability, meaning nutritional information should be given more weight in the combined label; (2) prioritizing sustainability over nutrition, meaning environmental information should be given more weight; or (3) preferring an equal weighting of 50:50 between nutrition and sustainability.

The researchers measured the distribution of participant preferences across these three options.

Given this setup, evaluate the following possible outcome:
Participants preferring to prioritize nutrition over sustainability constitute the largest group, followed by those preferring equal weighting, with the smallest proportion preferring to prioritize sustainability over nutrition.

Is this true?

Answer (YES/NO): YES